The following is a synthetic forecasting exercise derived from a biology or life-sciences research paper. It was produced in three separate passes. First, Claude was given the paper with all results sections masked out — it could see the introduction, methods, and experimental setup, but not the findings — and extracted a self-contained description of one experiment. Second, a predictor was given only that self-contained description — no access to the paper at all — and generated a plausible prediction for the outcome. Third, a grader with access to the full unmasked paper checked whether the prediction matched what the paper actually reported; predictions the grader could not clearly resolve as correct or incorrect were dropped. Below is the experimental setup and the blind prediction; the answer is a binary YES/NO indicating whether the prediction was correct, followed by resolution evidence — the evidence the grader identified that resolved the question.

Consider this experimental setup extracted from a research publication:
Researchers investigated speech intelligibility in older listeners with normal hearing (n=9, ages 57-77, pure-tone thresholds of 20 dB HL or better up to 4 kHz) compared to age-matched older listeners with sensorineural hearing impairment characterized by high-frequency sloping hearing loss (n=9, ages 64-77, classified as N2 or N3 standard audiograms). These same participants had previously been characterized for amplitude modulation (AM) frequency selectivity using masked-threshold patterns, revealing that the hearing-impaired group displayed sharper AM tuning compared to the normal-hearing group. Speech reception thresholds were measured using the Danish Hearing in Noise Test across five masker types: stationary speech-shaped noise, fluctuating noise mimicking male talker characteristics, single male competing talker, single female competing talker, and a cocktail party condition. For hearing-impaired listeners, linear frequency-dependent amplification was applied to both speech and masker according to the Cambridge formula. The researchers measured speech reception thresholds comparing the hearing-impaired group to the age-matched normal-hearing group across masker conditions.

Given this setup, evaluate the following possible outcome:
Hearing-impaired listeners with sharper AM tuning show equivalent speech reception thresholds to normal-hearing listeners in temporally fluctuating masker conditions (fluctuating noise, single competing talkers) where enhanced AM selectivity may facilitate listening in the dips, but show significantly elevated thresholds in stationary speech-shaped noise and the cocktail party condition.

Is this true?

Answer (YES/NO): NO